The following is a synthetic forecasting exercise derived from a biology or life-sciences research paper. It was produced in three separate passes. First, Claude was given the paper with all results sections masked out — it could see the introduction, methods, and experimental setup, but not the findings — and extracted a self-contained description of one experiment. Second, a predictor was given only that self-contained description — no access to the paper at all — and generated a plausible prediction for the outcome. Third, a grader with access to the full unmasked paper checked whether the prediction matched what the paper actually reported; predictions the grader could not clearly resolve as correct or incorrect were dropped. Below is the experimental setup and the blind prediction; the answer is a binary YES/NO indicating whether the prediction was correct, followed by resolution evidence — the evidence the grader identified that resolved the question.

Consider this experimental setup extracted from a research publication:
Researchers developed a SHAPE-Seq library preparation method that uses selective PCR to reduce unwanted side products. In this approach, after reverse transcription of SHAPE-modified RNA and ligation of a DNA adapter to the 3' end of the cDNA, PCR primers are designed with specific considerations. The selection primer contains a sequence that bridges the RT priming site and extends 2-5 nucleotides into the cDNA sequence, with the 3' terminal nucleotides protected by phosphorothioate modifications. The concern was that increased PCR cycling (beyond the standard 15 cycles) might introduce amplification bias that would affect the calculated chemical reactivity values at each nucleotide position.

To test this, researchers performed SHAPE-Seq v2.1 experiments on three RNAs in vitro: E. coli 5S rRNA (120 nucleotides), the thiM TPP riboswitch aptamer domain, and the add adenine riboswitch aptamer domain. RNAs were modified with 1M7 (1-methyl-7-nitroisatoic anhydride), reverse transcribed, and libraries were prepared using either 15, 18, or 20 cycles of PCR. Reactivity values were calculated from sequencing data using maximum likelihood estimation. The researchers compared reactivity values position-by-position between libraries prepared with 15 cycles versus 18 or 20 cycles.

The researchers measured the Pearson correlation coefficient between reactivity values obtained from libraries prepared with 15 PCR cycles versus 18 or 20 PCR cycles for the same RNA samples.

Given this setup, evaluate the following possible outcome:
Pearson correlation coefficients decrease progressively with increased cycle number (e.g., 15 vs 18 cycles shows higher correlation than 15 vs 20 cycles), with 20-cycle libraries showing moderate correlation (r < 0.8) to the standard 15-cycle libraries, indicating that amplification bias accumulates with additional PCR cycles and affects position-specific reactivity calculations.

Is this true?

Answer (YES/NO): NO